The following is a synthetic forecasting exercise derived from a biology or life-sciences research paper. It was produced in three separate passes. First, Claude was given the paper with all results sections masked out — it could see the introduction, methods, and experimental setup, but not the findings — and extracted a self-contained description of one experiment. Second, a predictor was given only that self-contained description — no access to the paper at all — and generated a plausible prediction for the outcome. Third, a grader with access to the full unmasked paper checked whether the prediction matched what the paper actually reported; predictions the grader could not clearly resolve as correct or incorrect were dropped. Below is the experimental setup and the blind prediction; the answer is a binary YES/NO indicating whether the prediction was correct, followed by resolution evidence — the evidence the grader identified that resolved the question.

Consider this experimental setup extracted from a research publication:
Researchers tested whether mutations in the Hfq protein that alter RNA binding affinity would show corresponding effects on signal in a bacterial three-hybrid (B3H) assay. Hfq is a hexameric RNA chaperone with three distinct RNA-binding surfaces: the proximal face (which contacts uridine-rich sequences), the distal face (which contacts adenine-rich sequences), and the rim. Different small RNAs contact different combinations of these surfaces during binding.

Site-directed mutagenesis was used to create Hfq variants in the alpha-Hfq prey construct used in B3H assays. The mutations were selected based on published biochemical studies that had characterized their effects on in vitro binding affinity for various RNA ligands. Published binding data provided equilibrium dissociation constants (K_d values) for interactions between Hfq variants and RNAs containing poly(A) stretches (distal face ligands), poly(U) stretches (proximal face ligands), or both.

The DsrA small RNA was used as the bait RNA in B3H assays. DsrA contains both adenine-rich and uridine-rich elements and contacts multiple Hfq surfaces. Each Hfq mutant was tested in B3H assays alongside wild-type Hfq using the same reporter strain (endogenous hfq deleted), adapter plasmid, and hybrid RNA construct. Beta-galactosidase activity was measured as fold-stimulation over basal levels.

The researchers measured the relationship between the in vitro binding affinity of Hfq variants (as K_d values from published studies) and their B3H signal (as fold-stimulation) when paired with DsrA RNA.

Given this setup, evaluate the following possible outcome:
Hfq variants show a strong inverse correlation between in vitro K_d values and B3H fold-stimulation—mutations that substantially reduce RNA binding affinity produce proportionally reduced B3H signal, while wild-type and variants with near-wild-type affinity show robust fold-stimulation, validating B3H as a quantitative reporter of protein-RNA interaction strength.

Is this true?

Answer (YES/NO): NO